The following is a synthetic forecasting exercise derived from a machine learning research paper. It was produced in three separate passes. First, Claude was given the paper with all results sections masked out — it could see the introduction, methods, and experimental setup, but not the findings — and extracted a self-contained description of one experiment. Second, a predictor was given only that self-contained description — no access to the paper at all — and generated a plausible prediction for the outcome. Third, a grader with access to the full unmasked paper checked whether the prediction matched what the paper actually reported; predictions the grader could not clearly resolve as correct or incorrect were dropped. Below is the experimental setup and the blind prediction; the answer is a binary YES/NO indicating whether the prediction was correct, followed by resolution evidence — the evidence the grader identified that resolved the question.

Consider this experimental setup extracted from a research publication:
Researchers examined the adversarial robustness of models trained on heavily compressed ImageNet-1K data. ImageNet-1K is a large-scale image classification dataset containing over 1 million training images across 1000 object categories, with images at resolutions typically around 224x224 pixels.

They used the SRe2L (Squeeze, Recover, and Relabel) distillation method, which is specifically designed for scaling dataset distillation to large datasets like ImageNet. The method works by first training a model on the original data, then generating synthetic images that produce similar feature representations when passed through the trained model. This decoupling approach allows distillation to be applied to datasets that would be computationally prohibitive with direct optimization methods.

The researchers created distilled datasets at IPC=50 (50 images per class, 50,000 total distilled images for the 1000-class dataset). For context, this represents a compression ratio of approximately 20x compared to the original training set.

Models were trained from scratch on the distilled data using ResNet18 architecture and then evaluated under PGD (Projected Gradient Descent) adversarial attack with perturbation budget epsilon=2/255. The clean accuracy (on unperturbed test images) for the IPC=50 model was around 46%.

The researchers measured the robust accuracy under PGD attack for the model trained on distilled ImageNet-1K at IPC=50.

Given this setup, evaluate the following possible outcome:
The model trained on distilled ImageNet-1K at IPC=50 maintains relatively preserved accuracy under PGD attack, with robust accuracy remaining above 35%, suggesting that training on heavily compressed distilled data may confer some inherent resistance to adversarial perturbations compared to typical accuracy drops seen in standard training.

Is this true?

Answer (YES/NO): NO